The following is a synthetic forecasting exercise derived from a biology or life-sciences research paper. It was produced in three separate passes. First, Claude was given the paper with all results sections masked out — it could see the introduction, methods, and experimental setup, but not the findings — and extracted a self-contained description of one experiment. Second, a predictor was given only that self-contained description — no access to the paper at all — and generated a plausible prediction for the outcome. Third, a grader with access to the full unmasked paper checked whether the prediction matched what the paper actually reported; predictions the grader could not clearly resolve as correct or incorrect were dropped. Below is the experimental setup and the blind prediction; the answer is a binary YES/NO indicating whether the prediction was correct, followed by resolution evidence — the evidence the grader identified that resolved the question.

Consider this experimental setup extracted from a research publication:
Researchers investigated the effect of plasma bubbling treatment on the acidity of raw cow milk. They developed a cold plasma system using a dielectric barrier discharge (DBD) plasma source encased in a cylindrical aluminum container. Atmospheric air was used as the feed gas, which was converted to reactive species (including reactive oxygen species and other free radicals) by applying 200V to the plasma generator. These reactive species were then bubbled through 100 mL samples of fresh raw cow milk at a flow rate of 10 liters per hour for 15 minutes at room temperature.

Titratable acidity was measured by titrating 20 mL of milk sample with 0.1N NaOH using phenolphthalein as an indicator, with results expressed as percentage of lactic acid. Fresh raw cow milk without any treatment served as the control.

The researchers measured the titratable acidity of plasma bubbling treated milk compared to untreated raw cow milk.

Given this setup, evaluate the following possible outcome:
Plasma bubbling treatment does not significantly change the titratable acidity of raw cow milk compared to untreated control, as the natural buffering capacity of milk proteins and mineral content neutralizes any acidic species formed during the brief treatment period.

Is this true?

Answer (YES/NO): NO